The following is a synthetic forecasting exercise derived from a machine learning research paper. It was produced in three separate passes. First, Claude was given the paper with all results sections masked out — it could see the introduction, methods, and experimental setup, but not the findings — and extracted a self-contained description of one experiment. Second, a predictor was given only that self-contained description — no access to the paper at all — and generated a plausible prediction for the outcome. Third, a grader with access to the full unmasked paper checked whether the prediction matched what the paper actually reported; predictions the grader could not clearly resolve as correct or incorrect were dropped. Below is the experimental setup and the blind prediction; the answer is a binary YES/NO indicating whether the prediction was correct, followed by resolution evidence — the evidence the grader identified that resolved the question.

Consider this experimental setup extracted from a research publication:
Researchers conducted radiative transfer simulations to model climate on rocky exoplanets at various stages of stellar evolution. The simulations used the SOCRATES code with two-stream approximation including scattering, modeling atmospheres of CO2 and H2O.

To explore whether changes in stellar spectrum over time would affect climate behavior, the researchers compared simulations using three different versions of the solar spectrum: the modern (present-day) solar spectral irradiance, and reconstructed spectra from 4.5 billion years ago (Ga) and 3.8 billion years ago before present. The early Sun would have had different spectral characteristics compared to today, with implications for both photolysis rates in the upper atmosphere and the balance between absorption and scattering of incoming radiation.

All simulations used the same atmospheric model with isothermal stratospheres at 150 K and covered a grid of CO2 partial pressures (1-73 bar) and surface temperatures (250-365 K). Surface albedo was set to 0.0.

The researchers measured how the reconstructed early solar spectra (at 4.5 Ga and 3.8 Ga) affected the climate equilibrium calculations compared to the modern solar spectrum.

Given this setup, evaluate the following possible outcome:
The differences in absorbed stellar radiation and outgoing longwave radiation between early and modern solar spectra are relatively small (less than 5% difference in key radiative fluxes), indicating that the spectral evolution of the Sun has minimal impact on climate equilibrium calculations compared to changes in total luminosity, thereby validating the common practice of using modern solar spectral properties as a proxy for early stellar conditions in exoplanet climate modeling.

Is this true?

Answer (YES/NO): YES